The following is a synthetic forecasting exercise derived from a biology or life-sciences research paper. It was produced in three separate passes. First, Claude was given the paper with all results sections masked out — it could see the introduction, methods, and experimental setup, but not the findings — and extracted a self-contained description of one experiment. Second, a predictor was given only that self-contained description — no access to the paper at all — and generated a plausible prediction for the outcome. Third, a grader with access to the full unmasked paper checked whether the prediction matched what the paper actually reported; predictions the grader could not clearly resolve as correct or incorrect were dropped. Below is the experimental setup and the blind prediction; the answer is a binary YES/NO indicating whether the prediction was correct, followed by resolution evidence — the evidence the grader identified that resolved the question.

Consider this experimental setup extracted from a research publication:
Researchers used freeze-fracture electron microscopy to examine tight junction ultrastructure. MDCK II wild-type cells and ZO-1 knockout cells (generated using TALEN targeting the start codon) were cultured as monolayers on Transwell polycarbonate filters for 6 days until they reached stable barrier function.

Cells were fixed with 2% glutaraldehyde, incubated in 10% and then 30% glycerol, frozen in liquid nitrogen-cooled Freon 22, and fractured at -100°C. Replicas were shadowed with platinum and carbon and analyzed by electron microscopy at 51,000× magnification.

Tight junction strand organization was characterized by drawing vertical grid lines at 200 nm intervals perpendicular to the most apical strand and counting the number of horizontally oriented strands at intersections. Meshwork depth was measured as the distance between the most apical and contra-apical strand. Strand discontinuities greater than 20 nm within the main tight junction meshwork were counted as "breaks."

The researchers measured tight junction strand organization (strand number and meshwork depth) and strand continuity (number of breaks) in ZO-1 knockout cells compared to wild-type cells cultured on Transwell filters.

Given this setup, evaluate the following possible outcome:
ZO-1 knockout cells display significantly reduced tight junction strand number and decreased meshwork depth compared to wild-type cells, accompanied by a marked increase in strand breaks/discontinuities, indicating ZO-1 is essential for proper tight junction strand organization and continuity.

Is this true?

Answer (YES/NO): NO